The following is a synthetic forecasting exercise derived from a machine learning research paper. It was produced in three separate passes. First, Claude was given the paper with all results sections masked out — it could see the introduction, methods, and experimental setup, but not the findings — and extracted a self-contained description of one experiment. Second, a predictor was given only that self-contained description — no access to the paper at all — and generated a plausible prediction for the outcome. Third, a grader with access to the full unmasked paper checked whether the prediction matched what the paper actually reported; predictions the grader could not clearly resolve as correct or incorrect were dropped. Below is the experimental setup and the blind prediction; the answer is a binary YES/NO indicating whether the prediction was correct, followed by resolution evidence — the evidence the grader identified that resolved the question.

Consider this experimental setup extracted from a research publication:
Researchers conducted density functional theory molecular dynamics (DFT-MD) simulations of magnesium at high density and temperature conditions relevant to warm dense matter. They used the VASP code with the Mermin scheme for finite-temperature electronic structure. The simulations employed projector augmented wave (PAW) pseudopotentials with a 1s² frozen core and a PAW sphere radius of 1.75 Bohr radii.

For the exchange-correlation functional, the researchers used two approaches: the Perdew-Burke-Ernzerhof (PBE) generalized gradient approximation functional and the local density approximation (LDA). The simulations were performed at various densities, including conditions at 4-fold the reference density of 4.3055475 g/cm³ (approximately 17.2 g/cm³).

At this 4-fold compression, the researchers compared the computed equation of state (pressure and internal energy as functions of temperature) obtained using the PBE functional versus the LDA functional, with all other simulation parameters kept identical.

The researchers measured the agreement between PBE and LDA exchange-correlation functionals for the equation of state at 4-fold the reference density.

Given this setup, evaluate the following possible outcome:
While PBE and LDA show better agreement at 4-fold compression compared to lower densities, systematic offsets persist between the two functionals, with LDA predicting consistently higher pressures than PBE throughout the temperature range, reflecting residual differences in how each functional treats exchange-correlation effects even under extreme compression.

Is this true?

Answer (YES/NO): NO